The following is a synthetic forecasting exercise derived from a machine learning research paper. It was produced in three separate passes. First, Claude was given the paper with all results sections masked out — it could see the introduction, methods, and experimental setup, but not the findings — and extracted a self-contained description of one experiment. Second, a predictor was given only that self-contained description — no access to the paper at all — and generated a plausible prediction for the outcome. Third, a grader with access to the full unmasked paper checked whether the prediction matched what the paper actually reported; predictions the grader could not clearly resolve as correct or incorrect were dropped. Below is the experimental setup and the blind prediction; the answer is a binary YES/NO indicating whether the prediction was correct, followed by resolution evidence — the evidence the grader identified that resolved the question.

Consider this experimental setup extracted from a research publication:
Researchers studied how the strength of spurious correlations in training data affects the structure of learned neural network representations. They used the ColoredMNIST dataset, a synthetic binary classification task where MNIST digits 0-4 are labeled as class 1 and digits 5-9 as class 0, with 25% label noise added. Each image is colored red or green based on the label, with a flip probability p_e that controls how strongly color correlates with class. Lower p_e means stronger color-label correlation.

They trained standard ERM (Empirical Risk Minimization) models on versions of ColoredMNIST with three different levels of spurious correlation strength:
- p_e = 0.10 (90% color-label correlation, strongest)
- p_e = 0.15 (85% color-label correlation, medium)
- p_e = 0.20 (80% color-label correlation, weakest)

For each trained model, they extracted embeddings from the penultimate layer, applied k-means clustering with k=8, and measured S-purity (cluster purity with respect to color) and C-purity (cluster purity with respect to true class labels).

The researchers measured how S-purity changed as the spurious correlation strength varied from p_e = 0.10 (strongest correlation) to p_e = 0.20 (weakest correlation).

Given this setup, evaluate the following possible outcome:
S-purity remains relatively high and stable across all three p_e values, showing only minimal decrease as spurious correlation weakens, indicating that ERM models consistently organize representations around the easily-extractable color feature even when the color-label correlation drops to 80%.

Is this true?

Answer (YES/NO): YES